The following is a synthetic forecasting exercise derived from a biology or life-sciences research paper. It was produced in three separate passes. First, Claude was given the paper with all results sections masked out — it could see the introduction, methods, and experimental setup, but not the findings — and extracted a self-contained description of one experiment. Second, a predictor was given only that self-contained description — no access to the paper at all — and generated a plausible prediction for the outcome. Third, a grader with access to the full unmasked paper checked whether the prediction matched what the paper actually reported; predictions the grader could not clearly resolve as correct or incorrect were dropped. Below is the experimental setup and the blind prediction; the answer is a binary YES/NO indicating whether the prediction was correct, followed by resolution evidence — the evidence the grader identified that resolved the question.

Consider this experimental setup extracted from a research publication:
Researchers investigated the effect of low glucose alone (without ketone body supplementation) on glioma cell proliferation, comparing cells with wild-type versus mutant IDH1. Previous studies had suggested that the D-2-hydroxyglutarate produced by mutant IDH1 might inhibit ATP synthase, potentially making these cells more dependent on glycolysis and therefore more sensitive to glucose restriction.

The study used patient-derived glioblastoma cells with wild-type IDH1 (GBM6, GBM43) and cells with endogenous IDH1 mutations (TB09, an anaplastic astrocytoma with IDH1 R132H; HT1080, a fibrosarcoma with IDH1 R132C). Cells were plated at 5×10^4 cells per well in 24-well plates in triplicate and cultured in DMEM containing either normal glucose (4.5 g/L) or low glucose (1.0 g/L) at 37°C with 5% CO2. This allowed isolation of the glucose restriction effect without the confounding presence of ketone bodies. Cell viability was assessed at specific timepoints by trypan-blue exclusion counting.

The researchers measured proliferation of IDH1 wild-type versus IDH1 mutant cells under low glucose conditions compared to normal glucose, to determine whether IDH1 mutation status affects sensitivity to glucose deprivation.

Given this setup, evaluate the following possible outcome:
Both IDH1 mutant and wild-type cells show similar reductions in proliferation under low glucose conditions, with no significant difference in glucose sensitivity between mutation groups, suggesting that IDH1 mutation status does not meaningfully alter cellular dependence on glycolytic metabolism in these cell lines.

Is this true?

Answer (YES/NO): NO